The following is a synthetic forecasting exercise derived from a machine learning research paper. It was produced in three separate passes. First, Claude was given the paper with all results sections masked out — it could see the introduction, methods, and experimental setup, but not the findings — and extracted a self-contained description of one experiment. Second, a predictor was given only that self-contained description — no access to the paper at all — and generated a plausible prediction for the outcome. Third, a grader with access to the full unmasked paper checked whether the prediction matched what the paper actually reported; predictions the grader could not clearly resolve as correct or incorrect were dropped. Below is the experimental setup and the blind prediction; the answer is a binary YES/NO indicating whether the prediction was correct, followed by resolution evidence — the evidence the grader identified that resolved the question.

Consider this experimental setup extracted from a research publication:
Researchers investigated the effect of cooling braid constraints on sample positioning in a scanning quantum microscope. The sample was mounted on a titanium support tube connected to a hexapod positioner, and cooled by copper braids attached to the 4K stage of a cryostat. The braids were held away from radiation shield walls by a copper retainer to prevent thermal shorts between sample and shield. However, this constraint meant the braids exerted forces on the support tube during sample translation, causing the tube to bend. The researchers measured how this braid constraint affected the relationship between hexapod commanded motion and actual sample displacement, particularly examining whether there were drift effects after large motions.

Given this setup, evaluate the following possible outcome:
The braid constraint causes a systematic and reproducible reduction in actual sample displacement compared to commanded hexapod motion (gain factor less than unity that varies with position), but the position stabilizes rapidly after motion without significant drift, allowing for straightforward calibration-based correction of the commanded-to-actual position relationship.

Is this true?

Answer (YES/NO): NO